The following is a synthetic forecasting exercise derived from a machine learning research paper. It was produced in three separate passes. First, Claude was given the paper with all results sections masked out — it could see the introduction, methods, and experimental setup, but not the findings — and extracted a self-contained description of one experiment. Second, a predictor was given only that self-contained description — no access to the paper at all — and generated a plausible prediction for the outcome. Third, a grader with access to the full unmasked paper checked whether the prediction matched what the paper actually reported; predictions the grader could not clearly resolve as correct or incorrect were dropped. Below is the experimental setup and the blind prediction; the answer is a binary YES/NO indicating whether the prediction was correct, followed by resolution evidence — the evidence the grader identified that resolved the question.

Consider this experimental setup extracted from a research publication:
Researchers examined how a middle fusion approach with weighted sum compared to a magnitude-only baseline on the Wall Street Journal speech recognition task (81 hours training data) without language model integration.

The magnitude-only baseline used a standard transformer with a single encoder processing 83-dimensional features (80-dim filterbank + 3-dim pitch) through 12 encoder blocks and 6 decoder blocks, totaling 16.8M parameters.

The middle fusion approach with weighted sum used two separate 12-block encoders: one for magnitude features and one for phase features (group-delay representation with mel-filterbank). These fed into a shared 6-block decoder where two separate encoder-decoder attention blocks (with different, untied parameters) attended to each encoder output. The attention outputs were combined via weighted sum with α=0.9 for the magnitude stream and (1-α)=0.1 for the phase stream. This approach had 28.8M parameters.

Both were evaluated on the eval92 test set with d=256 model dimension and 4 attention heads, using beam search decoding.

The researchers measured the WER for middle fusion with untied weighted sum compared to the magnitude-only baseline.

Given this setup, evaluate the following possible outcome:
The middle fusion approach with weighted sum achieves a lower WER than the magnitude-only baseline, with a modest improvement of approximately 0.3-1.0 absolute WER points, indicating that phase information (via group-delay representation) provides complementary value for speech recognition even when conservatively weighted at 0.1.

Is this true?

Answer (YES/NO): NO